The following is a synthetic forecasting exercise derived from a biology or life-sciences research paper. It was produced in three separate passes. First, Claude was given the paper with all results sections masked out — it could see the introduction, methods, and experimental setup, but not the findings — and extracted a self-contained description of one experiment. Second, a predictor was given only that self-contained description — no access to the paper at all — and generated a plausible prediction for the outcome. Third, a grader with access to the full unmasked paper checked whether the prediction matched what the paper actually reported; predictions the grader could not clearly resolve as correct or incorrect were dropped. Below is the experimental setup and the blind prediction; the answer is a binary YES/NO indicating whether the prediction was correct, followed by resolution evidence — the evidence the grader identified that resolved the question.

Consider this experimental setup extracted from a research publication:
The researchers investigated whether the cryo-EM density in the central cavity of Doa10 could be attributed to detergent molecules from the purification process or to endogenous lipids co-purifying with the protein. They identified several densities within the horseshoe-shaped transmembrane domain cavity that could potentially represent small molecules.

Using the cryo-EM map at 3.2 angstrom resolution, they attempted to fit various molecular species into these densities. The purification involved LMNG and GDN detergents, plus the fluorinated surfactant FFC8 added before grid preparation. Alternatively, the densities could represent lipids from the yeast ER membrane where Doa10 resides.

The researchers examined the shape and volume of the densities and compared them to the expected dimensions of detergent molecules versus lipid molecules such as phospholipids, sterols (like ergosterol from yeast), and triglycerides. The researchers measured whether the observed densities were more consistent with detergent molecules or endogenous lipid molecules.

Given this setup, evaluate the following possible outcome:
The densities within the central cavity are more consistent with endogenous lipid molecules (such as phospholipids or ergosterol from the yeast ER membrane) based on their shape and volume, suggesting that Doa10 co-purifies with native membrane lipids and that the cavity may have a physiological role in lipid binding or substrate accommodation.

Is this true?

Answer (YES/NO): YES